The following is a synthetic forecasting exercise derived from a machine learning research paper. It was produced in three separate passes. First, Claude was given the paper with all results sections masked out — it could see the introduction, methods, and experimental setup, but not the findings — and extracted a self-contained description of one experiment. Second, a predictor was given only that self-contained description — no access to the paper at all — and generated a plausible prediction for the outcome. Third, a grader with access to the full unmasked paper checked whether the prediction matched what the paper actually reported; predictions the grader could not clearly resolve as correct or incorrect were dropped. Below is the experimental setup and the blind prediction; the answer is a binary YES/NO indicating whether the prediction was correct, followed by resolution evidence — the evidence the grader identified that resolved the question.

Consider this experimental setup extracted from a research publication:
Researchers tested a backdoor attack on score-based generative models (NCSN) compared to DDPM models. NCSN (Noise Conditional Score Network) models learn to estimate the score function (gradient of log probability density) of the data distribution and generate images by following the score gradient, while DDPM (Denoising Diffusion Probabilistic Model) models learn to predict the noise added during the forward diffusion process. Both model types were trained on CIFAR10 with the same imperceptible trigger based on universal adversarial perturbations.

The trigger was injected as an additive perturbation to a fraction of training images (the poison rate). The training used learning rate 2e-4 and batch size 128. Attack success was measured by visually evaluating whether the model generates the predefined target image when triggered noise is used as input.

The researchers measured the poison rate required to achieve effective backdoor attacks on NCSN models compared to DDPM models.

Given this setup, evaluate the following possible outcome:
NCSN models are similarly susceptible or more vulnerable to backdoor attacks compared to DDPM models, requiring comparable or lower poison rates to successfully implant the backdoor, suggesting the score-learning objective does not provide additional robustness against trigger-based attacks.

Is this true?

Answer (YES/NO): NO